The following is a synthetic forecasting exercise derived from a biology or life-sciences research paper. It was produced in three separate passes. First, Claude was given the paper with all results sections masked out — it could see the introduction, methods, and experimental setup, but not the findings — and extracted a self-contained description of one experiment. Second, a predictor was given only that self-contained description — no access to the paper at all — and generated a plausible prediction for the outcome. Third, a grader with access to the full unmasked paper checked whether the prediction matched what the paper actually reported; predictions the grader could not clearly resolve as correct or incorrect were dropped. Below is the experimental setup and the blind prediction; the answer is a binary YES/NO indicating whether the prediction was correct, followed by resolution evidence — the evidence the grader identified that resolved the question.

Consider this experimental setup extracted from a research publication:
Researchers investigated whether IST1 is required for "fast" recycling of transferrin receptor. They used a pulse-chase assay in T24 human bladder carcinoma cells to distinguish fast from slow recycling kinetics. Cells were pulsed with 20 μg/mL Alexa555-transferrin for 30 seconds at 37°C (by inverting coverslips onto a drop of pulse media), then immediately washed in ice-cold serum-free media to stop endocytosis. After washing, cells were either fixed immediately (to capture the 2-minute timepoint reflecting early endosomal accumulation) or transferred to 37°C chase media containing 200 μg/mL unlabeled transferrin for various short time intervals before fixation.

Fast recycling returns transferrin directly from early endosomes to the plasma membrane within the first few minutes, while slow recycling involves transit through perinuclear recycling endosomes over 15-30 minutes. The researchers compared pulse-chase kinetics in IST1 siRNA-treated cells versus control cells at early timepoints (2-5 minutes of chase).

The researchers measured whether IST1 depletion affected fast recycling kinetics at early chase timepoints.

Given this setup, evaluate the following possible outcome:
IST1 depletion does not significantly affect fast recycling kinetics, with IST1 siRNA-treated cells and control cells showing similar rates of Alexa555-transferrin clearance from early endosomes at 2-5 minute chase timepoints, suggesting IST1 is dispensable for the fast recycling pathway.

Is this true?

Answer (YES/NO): NO